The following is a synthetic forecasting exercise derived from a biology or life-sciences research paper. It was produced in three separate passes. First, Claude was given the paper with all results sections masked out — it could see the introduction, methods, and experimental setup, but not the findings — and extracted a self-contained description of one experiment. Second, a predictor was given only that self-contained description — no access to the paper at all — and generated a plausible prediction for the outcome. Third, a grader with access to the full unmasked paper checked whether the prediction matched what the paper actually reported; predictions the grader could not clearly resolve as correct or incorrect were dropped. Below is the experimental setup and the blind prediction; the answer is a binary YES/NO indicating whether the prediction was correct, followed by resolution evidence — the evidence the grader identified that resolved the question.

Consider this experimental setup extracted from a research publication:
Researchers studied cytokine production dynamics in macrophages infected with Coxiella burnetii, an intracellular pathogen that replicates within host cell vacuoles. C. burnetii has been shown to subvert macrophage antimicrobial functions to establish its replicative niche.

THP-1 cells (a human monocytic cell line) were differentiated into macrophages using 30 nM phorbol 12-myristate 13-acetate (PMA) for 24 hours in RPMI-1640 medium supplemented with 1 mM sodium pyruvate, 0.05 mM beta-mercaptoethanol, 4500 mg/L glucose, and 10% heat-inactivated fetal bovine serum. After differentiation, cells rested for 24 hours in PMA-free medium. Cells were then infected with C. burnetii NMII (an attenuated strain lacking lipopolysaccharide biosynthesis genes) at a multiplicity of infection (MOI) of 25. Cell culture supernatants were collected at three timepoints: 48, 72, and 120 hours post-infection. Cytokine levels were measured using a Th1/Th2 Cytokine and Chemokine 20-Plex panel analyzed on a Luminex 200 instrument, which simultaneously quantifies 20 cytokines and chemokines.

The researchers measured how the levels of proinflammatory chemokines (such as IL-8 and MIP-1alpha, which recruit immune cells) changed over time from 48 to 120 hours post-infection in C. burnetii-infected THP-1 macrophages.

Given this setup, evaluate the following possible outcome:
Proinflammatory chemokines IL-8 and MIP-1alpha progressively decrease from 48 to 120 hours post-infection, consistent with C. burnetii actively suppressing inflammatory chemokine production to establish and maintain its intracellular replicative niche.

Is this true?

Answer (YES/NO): NO